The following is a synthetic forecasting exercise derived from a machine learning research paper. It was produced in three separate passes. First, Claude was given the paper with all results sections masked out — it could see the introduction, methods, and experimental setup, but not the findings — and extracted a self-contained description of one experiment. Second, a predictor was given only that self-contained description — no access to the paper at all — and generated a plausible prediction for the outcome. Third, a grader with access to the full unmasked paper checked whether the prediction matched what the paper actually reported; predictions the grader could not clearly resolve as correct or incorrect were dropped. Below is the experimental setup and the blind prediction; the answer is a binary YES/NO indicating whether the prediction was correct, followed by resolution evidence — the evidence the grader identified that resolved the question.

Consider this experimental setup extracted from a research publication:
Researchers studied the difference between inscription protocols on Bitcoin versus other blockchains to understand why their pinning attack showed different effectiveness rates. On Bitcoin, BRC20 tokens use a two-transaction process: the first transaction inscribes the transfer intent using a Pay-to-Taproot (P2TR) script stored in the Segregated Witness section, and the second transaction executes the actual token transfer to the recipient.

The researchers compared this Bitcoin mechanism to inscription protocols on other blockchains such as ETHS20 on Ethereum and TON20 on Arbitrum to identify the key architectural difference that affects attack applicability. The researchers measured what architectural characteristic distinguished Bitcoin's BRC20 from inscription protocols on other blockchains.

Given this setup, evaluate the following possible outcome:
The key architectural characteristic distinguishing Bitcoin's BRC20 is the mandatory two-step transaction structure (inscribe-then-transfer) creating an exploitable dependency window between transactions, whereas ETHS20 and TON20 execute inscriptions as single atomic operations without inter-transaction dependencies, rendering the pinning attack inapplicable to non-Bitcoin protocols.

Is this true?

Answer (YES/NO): YES